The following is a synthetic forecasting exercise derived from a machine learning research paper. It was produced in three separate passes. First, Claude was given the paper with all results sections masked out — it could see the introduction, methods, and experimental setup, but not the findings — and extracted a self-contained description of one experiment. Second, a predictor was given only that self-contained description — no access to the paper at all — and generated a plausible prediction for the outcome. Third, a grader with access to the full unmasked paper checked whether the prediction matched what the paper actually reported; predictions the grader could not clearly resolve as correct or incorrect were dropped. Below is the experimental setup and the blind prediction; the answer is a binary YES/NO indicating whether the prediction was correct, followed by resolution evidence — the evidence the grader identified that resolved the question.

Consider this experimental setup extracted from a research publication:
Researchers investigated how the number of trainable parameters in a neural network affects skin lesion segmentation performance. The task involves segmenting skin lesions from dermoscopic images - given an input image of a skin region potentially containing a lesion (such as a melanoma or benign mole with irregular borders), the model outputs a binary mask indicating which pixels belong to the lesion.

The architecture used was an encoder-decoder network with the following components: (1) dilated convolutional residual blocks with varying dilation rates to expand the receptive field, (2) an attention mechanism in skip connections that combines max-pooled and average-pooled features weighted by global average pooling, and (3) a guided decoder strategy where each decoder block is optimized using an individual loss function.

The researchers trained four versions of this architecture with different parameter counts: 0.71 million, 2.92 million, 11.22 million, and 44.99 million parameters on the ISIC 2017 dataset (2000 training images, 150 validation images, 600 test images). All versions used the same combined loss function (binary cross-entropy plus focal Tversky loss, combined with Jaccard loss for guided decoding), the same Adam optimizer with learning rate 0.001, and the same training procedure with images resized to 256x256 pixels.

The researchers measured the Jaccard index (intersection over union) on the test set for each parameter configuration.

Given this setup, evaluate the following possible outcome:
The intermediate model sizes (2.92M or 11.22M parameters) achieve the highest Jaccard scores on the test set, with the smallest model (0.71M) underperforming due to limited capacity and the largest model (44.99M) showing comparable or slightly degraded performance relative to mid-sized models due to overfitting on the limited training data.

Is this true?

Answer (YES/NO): NO